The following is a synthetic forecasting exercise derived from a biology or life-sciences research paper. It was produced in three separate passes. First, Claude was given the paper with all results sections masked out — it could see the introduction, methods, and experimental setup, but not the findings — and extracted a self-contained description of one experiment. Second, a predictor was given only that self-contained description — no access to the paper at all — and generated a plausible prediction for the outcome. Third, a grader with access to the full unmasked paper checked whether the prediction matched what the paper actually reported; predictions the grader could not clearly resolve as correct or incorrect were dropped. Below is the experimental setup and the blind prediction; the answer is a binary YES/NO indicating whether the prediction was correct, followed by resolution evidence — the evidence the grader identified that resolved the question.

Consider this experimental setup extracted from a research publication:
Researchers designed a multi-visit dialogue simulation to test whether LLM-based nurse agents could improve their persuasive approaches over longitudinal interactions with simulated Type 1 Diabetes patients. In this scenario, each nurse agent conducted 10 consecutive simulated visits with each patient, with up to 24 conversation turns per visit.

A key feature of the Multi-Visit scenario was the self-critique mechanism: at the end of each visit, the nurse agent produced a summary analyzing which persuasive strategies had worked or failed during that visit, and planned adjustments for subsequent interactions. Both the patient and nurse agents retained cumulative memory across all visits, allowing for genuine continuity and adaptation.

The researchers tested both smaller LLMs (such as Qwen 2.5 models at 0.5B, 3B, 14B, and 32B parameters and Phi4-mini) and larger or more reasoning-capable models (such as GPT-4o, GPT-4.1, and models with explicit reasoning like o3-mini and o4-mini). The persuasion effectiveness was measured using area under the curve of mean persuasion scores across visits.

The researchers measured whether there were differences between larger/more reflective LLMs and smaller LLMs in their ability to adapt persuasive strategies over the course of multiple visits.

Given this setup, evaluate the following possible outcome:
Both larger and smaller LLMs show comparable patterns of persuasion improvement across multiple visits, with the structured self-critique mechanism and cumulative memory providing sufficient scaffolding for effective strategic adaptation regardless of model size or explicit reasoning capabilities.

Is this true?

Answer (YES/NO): NO